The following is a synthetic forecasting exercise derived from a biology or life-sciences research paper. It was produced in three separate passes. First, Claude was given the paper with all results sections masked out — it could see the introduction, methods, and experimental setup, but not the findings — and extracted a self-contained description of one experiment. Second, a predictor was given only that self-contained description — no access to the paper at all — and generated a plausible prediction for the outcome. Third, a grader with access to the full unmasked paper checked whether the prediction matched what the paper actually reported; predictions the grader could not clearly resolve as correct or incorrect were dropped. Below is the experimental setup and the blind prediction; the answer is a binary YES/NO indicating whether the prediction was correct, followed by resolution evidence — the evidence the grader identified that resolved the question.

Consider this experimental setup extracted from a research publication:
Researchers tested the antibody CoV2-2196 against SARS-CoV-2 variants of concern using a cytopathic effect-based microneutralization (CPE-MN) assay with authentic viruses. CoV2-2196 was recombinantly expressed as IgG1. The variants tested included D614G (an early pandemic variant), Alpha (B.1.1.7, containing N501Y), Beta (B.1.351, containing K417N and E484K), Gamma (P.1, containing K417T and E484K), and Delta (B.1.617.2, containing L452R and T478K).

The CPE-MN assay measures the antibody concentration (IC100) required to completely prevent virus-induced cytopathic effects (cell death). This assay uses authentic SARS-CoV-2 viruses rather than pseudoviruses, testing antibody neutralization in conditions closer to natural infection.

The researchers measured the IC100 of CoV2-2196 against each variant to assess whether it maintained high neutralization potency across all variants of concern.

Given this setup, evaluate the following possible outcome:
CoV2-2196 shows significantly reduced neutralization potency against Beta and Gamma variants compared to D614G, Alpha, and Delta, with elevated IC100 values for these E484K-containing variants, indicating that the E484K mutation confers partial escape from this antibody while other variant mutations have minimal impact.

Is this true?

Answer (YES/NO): NO